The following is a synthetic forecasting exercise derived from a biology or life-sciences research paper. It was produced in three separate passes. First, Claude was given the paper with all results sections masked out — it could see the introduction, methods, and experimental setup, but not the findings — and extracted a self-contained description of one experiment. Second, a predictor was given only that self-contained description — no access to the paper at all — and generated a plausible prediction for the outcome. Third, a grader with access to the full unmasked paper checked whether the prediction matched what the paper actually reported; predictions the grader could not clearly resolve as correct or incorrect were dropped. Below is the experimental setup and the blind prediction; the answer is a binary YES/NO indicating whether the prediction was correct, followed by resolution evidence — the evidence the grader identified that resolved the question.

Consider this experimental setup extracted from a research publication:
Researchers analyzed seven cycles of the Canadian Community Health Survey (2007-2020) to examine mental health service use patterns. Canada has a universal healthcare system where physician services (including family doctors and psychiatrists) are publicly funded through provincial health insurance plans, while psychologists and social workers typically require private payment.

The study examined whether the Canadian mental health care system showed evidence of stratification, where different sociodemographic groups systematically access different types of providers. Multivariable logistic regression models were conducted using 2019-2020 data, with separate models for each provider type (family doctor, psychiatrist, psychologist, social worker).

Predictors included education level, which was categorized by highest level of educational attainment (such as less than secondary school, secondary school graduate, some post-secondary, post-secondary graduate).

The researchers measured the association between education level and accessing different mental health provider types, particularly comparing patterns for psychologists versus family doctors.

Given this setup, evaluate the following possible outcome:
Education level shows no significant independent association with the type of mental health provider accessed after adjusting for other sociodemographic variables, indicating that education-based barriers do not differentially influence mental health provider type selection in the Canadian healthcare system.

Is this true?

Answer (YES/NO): NO